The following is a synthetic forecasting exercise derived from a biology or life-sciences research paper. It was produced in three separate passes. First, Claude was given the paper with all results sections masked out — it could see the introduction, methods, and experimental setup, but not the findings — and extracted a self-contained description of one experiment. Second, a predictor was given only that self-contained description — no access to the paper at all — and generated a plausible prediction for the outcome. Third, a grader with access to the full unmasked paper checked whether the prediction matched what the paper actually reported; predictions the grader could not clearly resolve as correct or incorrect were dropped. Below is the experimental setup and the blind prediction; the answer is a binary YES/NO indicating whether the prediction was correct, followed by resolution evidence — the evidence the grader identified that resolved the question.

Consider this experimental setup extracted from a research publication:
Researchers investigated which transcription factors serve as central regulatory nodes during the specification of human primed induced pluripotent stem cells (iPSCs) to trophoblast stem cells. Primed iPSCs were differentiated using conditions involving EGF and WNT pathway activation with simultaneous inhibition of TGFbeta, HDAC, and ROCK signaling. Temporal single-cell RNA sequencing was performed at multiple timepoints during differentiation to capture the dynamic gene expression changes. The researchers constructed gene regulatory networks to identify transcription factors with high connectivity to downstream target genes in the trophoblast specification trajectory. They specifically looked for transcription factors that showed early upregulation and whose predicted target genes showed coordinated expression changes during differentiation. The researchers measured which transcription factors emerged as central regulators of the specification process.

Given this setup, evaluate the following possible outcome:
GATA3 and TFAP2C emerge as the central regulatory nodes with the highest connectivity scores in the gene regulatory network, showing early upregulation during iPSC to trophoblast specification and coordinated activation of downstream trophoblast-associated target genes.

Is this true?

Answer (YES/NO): NO